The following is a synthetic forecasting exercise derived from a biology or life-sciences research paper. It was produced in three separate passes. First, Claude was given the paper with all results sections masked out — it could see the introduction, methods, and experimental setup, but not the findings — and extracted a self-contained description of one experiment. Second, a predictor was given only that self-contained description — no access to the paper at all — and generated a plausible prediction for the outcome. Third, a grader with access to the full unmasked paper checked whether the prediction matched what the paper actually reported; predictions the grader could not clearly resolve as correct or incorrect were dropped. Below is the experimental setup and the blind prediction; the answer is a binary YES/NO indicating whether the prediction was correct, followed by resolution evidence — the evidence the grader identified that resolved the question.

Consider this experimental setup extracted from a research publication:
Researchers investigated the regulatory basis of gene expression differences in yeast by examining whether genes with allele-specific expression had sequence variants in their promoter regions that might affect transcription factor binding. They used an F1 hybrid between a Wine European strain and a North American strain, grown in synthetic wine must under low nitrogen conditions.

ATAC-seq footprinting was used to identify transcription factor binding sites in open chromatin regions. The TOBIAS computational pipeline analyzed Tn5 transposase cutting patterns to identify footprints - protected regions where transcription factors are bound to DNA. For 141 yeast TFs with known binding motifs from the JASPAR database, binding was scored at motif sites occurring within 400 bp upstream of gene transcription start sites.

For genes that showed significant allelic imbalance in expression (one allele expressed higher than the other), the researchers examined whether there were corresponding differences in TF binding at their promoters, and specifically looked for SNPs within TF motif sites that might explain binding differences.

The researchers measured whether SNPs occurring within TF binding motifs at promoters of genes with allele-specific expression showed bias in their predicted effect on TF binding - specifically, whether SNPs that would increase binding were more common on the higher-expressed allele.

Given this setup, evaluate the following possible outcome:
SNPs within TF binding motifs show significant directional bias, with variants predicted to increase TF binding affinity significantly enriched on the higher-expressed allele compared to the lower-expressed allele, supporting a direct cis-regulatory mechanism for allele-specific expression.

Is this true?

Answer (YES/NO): NO